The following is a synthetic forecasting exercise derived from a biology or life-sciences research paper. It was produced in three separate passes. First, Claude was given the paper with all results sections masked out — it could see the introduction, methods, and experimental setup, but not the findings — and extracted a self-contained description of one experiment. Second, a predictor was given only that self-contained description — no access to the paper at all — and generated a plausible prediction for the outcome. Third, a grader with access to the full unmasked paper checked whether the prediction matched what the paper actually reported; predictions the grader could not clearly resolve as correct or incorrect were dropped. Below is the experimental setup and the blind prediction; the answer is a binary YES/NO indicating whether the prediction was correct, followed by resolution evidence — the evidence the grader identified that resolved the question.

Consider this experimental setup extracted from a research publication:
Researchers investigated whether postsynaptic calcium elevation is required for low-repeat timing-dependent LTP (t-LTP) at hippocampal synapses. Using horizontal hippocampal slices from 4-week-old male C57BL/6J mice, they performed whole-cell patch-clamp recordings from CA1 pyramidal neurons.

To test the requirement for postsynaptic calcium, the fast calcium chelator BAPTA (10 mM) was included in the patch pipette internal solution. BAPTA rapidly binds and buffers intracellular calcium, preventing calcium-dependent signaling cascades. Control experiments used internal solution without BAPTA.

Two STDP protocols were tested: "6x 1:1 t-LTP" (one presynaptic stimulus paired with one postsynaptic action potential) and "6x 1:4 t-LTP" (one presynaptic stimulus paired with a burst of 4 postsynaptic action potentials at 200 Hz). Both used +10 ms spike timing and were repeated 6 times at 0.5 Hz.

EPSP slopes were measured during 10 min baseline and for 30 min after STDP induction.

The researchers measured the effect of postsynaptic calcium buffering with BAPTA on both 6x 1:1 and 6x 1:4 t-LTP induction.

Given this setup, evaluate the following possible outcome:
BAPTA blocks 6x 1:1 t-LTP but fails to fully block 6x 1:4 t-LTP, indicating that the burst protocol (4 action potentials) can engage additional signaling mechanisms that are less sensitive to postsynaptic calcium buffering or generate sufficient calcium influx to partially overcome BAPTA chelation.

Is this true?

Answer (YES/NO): NO